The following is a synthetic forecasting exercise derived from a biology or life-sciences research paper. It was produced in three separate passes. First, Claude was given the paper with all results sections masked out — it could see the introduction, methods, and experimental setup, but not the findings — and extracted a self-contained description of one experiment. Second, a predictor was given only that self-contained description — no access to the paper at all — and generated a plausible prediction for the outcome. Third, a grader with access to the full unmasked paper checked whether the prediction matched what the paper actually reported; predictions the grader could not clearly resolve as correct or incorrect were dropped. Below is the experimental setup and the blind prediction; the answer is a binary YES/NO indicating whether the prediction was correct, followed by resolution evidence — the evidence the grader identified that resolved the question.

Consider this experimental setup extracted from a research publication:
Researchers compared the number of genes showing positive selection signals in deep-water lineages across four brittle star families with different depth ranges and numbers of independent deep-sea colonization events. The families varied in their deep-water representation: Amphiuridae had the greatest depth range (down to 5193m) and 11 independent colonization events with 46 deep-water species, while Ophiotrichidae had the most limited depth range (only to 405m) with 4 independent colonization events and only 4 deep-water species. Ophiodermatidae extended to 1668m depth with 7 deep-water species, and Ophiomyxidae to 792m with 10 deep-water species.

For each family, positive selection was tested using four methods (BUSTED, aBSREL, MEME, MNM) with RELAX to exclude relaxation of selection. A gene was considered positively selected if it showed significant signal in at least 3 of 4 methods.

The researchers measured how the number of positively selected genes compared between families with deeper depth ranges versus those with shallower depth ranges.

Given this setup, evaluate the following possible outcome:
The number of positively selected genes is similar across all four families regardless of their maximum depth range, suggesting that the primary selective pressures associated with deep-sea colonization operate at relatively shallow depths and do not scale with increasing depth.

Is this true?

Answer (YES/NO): NO